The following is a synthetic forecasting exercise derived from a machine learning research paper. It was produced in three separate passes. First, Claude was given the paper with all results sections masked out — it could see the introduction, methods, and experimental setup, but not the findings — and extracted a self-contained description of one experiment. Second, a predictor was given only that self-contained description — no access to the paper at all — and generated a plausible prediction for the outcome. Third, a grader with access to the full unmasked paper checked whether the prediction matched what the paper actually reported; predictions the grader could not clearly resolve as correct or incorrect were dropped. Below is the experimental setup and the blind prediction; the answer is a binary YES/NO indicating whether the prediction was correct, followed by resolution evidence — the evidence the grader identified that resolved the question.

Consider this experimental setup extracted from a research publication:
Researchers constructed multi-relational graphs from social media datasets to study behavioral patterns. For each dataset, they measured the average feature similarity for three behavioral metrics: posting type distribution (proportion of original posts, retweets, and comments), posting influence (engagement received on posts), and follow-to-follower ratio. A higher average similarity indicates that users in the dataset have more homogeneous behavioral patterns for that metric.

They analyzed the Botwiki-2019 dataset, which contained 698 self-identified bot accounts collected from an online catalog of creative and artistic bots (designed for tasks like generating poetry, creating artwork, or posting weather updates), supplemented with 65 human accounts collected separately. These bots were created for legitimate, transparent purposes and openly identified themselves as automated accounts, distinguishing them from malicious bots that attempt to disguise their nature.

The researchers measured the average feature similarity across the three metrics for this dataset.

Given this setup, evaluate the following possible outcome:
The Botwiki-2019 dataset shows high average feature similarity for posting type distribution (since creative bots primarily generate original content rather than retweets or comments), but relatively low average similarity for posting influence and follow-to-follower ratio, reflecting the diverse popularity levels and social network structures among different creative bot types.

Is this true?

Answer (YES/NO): YES